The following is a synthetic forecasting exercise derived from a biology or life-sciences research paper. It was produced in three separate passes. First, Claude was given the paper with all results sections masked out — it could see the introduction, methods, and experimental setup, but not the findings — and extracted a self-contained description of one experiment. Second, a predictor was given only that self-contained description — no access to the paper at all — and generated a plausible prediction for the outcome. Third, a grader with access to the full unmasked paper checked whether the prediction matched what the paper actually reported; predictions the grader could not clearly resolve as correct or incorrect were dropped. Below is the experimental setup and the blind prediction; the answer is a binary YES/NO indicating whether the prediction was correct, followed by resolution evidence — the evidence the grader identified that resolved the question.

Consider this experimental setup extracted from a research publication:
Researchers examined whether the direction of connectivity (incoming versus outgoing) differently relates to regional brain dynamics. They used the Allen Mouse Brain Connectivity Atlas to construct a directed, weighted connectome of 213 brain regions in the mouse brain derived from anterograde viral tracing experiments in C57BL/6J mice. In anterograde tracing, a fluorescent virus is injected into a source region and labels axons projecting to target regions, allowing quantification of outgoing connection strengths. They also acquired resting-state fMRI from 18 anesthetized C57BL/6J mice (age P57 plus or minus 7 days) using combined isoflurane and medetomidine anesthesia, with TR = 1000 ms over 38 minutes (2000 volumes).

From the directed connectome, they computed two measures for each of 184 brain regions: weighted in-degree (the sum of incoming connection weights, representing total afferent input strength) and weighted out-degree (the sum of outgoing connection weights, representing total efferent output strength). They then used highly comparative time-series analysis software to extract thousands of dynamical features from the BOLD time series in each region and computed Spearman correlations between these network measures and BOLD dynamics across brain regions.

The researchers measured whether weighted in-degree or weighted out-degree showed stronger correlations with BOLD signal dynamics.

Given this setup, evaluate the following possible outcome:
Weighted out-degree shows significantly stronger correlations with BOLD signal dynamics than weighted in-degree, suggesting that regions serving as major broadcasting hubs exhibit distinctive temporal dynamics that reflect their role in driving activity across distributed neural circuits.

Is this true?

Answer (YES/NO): NO